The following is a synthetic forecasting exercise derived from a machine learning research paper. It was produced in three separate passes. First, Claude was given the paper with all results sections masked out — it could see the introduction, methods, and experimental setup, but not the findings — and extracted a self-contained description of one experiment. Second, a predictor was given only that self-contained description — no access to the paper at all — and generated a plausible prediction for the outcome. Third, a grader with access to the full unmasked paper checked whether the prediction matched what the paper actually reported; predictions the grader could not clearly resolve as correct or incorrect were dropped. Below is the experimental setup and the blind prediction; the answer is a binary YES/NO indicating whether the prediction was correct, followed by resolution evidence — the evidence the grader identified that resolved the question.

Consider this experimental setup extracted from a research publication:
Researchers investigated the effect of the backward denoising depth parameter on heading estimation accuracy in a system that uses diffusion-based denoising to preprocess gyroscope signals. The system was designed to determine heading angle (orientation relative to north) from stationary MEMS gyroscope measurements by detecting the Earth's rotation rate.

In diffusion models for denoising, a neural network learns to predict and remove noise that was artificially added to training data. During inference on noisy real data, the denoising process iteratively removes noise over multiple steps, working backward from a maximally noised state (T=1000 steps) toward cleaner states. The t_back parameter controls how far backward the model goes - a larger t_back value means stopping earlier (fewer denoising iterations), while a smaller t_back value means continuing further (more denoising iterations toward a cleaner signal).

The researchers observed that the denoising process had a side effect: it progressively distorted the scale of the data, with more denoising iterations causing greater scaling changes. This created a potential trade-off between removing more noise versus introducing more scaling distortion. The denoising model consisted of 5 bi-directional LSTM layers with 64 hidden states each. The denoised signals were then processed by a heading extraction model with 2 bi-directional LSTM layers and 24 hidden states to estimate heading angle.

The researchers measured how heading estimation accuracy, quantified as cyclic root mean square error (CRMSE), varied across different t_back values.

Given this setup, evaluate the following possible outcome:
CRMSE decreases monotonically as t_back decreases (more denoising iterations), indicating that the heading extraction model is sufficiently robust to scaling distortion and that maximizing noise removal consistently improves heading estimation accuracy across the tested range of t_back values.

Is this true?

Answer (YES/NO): NO